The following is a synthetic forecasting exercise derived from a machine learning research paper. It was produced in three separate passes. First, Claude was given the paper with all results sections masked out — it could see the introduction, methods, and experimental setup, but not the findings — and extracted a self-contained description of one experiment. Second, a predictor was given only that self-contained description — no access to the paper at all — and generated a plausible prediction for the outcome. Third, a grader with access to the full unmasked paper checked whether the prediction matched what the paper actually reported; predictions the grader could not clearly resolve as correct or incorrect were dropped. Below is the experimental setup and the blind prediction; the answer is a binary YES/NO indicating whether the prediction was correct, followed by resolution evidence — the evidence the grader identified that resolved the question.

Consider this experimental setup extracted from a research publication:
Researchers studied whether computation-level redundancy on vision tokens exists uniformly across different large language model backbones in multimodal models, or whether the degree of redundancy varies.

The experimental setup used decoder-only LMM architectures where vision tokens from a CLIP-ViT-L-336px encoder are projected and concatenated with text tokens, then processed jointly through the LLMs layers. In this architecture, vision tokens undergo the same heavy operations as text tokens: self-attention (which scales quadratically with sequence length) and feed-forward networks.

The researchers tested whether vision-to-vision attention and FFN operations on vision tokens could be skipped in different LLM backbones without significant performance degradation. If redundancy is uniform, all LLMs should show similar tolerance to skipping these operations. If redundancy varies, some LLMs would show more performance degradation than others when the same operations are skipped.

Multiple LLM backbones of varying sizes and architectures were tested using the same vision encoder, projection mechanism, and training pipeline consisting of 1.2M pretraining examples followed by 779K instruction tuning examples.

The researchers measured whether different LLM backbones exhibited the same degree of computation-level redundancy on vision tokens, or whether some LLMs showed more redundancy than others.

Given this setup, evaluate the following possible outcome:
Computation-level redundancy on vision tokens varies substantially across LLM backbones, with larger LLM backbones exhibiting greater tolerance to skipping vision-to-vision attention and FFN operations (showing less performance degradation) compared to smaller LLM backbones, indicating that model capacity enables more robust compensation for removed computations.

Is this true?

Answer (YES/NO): NO